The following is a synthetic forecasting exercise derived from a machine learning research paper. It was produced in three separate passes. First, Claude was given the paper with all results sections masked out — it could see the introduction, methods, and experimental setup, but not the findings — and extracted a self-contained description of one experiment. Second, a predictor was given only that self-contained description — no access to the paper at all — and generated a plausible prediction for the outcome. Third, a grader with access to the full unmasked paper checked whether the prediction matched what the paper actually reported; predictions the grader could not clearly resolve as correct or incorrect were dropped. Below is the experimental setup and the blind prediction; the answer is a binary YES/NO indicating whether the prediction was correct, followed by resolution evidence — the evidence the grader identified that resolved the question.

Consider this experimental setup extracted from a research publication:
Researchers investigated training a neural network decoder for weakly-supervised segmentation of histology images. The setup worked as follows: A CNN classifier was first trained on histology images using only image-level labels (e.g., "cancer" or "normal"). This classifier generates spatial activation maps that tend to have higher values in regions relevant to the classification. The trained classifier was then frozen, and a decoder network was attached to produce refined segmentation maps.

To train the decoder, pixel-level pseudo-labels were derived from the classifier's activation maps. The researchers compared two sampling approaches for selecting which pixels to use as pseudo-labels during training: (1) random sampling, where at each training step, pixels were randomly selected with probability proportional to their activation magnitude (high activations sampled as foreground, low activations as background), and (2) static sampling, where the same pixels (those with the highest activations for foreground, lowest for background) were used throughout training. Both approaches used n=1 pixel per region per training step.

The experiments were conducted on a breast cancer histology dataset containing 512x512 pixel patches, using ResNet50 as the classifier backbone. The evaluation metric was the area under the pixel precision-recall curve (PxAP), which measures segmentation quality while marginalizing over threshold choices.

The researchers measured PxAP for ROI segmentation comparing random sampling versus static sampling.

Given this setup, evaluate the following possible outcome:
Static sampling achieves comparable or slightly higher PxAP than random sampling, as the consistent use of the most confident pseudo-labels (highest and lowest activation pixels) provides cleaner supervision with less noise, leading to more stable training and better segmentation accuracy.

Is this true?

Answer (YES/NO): NO